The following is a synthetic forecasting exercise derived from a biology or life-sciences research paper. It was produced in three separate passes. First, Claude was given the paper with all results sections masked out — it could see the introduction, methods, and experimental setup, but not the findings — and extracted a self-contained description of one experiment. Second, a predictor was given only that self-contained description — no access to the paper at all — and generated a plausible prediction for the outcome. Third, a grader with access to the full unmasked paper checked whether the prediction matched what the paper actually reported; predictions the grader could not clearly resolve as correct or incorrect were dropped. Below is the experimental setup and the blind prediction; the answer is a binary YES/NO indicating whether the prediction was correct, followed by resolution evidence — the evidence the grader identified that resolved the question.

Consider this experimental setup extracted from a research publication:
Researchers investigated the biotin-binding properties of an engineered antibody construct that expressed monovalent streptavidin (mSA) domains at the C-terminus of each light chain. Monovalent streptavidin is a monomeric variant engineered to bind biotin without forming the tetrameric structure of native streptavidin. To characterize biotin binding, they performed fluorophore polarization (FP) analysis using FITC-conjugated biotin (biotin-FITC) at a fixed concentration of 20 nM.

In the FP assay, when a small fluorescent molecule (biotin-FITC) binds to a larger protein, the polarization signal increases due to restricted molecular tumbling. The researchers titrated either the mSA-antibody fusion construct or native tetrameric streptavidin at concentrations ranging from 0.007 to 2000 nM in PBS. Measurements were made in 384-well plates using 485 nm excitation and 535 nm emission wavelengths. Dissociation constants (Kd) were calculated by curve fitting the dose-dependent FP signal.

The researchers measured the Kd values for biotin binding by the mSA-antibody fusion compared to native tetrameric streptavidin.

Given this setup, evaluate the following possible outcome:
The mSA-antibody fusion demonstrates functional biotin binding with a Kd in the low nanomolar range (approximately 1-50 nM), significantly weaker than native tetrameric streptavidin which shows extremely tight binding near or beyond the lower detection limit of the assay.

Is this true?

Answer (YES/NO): NO